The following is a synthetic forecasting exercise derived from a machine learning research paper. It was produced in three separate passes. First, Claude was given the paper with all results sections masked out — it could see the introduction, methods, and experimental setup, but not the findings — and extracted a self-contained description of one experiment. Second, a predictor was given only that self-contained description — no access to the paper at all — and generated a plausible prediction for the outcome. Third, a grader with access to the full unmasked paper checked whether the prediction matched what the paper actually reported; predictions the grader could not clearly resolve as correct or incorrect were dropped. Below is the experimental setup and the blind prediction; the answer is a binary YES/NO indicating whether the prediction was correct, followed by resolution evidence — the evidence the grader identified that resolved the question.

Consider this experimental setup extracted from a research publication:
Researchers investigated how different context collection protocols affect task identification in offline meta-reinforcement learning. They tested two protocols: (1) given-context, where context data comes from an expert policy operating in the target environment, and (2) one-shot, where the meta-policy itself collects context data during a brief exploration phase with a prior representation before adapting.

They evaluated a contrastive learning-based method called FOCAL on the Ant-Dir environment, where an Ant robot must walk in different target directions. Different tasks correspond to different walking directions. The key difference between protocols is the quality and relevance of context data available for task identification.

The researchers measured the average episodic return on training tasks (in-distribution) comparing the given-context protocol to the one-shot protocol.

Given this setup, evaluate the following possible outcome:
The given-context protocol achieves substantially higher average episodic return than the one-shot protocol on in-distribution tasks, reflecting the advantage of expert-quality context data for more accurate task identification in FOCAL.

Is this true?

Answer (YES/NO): YES